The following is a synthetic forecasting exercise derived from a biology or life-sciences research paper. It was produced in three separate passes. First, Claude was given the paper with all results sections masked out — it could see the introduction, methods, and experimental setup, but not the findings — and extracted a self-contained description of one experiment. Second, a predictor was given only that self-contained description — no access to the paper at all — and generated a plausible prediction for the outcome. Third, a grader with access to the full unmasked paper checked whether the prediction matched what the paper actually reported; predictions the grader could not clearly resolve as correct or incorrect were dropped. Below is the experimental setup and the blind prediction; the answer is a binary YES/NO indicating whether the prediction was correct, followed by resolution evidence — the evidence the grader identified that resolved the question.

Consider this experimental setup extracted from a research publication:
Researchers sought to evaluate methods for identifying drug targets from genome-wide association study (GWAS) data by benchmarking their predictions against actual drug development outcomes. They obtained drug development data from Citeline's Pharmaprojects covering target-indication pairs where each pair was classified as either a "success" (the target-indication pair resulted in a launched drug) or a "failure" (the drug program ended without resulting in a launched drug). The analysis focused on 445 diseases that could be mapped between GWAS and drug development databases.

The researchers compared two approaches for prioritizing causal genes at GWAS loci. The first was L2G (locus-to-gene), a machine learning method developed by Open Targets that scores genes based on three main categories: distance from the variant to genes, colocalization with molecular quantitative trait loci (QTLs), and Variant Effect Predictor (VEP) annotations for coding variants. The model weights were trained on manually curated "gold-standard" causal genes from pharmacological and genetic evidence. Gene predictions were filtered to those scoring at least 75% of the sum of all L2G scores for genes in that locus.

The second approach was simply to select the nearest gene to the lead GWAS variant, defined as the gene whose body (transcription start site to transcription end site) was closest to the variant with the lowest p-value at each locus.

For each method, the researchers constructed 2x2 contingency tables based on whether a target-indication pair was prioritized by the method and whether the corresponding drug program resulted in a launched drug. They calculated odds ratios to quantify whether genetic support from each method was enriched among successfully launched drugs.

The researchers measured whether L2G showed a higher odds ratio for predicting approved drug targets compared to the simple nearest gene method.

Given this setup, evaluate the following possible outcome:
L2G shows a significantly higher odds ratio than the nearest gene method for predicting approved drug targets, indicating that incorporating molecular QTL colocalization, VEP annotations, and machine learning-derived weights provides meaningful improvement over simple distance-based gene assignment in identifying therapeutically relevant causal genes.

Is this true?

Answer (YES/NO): NO